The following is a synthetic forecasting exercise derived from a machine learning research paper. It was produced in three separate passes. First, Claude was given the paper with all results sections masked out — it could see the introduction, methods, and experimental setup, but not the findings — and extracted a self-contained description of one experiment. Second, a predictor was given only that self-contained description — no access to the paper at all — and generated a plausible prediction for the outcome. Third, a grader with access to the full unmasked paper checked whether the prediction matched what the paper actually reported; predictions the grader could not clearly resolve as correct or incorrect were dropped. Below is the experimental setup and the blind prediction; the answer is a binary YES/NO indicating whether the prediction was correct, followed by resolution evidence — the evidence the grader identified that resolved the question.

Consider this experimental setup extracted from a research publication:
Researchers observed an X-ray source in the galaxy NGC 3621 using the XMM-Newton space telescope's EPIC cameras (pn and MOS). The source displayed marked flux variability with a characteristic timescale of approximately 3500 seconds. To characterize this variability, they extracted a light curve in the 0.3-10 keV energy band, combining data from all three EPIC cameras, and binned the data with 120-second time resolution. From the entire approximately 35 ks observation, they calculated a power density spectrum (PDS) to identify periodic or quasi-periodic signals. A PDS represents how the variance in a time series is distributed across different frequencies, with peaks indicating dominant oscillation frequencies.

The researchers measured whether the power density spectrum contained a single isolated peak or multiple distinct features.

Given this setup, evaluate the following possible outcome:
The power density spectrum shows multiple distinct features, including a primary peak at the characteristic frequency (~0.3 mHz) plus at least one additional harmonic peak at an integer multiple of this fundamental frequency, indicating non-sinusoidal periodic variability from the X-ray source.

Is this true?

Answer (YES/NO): YES